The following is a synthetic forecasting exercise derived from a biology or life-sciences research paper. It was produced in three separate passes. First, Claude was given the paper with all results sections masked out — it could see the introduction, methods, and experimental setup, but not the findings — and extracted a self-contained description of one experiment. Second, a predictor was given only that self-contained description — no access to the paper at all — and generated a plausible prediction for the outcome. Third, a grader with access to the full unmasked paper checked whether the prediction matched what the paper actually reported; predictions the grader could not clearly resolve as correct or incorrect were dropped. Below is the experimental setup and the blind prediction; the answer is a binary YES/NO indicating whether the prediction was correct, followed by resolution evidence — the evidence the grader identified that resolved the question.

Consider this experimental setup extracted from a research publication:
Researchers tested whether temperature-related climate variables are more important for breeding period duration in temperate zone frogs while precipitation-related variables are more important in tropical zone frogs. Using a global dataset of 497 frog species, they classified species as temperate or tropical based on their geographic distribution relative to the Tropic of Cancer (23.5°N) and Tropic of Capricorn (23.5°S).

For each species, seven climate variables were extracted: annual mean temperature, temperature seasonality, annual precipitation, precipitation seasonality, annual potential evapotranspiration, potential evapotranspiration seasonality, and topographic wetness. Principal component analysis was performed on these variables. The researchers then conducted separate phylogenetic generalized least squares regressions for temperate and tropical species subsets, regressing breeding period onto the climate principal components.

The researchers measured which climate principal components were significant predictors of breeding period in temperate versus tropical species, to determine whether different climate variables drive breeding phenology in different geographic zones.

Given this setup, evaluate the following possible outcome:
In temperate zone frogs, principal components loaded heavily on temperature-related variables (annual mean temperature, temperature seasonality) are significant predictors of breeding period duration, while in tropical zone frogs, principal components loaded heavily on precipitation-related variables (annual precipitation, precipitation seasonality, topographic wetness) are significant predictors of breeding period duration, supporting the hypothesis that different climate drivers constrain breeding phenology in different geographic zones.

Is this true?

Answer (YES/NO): NO